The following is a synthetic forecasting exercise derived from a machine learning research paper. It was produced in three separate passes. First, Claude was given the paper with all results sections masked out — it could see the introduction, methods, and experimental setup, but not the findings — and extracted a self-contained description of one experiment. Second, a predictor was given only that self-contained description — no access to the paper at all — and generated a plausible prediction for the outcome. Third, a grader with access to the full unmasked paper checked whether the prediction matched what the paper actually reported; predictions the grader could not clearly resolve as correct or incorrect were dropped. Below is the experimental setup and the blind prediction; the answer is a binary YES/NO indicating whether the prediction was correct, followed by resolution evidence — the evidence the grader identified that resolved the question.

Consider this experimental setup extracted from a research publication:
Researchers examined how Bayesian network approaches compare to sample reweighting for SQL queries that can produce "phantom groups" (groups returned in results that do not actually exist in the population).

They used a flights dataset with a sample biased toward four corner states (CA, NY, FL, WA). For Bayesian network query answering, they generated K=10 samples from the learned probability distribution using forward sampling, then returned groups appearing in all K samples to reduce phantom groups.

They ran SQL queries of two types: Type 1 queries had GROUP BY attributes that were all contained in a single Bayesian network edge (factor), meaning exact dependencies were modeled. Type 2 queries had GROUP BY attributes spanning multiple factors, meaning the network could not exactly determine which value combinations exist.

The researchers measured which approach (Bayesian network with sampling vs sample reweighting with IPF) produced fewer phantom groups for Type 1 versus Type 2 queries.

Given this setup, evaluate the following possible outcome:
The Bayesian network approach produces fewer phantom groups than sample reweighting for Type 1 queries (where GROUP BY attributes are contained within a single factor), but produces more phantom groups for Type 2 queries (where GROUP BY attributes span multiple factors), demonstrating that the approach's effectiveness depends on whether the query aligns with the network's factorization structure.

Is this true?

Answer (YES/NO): NO